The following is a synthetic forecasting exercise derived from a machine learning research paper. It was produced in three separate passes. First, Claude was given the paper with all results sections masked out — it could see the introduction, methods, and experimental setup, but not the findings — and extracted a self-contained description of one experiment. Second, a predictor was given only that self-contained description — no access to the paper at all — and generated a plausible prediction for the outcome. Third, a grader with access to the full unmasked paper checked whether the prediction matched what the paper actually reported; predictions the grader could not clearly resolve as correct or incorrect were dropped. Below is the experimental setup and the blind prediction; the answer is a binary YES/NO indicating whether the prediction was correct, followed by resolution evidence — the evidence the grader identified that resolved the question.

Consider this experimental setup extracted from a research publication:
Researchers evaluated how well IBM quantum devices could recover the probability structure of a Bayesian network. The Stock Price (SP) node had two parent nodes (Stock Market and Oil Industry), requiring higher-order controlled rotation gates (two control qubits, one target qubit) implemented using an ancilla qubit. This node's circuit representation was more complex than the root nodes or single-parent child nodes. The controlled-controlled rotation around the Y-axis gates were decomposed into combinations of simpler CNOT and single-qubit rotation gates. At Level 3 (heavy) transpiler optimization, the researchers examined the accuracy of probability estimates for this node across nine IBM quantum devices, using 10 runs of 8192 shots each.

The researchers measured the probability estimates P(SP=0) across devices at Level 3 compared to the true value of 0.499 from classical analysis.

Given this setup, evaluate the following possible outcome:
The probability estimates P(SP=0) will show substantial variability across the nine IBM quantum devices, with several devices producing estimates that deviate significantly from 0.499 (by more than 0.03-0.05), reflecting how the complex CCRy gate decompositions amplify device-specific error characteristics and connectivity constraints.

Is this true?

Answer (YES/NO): YES